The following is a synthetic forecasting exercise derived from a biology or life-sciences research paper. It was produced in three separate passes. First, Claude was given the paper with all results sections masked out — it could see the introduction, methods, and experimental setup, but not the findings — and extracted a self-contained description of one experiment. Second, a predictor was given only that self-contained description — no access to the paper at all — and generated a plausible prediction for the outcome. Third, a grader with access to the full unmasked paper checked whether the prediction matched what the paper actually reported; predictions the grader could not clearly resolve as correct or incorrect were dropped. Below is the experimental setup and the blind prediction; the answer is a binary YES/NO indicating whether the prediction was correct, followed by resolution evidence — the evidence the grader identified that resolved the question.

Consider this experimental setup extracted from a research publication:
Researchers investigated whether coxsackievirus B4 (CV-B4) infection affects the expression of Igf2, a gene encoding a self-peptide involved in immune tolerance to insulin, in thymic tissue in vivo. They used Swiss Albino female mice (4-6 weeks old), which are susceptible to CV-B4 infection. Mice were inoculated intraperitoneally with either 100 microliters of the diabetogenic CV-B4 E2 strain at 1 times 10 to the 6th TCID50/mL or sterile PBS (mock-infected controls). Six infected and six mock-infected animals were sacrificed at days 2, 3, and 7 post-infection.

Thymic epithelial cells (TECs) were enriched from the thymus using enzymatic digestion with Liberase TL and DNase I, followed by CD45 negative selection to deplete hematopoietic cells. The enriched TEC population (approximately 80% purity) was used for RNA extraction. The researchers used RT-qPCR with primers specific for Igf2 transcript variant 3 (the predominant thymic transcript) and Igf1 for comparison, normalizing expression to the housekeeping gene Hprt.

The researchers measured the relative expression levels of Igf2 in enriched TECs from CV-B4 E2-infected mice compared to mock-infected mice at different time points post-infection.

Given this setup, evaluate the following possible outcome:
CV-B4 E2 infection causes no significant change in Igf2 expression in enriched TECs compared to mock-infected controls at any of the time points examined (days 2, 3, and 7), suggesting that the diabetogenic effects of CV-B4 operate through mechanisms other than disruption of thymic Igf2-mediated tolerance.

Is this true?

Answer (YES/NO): NO